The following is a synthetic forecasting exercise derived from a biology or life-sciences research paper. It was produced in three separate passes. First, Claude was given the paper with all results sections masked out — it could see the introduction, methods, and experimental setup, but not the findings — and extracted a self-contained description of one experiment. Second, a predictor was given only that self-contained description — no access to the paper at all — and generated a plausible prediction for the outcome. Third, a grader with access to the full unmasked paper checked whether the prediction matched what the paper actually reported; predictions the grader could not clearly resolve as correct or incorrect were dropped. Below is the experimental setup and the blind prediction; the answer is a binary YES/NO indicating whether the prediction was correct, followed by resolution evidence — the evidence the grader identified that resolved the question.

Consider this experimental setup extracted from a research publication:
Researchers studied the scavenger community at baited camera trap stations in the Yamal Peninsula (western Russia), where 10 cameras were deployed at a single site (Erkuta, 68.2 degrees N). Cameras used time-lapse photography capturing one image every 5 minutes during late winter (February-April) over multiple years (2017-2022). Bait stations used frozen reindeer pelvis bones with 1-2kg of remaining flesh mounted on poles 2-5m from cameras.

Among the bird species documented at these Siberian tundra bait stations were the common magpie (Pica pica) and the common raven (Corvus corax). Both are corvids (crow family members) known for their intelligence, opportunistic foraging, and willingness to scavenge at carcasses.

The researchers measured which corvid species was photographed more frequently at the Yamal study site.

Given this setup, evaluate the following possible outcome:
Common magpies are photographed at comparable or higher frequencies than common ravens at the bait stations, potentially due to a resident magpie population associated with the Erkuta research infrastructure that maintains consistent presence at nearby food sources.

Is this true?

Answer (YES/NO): YES